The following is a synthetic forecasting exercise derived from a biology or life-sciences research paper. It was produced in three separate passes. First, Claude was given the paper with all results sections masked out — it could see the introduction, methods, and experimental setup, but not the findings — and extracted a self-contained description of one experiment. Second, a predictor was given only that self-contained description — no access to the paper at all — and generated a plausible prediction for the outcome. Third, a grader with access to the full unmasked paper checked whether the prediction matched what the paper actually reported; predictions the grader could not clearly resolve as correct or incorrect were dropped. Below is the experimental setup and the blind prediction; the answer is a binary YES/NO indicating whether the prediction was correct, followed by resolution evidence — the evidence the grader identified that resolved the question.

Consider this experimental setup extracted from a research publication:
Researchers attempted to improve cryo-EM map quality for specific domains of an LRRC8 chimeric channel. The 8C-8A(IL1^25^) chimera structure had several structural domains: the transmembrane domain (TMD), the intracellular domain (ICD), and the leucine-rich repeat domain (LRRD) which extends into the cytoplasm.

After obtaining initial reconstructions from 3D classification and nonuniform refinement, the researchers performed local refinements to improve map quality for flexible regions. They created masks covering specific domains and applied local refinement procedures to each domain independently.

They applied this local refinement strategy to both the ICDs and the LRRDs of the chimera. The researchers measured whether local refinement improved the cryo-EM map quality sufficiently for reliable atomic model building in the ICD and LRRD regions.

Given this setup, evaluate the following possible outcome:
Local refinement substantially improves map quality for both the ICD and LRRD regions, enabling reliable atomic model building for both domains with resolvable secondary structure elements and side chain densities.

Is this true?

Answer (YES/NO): NO